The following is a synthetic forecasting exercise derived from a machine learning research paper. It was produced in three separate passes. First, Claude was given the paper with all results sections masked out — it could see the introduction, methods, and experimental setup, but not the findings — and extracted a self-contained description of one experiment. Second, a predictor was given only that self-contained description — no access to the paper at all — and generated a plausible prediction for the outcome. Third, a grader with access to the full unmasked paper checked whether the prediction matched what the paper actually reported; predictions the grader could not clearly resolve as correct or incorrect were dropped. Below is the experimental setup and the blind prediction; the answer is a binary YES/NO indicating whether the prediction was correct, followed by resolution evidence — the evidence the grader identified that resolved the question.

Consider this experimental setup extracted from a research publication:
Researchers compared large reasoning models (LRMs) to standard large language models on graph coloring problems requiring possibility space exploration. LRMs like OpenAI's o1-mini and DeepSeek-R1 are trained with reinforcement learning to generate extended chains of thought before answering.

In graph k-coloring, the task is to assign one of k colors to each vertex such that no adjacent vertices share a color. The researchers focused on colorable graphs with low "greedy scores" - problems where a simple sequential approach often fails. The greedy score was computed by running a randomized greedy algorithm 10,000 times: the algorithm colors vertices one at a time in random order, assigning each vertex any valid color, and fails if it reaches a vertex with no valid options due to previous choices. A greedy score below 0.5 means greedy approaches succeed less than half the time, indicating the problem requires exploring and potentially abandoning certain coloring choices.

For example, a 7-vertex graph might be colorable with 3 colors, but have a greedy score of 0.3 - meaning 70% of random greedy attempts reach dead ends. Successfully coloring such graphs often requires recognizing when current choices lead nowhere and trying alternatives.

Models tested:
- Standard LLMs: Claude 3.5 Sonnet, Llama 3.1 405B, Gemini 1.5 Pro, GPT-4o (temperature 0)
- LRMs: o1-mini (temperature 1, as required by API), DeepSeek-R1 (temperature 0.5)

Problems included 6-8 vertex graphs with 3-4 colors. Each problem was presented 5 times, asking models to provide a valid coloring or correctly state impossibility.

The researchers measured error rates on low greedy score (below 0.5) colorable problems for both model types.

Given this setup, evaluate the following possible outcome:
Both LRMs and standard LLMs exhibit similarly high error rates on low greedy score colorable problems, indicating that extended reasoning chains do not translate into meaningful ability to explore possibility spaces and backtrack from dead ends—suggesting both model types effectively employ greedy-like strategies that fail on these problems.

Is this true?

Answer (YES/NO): NO